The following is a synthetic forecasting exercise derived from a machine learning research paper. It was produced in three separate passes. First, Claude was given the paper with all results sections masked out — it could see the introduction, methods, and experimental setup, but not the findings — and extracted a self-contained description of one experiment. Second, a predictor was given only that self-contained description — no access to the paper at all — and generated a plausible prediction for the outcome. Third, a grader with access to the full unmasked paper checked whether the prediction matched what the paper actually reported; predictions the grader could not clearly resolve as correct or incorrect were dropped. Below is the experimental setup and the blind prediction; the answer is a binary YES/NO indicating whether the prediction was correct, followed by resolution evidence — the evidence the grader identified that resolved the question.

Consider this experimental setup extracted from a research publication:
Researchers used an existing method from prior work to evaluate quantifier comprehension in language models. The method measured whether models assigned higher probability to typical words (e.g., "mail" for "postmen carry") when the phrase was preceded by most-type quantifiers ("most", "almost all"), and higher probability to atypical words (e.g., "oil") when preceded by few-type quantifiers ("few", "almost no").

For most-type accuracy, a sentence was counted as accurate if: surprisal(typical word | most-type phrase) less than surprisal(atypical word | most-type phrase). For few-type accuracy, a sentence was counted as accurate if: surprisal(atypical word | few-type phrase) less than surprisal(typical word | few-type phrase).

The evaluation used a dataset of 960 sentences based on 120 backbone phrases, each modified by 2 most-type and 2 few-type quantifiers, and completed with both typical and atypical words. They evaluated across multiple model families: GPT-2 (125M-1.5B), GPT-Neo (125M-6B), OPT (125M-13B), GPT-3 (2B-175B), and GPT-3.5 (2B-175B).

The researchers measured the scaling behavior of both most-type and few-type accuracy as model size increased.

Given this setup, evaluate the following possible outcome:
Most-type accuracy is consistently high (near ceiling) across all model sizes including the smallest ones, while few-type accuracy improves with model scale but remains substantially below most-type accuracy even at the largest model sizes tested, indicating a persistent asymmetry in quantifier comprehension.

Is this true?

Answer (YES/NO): NO